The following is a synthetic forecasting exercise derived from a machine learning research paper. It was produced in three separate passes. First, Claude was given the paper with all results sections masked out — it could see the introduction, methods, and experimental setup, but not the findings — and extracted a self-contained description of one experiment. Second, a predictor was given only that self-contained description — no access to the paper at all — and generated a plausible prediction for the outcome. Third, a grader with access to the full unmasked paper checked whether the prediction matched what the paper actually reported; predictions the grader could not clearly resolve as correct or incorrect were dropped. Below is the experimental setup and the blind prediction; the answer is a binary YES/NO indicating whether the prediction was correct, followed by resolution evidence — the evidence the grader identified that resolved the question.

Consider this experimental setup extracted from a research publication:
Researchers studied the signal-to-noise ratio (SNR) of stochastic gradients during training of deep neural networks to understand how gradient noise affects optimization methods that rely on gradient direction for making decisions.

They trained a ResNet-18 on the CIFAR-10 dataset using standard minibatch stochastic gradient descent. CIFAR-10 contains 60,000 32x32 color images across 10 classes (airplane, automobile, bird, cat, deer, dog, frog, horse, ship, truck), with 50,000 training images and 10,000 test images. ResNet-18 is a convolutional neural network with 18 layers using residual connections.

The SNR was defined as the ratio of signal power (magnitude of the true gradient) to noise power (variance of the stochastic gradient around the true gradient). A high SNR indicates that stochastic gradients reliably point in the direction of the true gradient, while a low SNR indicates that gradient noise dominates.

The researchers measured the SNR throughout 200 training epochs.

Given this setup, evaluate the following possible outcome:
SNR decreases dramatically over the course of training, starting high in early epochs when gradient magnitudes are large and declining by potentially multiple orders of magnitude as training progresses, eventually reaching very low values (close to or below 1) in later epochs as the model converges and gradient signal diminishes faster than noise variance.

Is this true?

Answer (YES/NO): NO